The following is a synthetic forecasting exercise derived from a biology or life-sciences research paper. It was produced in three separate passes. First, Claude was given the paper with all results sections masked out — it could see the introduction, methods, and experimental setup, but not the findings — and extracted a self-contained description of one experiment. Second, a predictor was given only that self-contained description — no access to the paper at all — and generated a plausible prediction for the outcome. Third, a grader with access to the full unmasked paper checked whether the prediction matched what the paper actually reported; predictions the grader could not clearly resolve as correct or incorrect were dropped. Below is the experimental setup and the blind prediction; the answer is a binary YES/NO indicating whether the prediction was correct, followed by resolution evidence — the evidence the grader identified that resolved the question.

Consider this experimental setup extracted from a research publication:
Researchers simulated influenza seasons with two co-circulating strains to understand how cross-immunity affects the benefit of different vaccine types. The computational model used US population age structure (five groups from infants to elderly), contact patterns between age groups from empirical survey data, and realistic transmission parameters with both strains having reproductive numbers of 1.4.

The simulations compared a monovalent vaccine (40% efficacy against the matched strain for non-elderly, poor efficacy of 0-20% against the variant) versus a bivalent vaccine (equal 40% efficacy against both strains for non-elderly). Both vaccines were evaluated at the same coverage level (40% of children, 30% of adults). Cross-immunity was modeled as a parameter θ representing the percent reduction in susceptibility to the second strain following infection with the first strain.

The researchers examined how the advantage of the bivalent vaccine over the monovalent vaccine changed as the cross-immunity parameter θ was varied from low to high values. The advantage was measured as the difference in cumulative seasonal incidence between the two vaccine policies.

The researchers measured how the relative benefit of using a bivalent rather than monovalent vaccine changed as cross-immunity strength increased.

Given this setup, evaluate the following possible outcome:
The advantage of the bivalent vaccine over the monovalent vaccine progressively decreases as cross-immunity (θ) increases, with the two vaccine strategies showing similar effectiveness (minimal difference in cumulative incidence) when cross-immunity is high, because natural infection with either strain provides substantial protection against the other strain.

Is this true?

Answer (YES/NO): NO